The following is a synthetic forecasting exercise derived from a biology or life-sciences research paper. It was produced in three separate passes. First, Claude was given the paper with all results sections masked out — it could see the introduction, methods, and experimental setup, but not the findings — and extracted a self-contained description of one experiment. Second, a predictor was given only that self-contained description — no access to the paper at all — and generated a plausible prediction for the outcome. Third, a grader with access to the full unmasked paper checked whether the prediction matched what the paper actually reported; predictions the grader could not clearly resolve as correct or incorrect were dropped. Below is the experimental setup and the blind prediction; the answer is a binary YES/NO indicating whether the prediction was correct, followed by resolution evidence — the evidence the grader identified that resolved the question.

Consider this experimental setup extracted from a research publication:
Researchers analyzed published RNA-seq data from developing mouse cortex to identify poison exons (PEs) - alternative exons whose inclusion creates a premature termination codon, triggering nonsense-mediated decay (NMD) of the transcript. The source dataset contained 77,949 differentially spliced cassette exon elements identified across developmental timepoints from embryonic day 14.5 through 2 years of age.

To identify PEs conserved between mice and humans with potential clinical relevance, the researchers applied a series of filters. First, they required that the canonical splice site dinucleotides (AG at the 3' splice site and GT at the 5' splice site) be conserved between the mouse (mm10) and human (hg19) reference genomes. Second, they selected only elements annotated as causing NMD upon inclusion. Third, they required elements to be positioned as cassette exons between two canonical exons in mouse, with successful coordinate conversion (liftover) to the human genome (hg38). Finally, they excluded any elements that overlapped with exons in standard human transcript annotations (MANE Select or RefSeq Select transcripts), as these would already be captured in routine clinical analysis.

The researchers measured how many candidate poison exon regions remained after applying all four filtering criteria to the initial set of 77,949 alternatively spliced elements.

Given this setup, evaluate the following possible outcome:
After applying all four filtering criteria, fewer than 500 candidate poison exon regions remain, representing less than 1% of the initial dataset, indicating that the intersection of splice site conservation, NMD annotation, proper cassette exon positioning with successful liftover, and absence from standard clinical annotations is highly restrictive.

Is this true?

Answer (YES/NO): NO